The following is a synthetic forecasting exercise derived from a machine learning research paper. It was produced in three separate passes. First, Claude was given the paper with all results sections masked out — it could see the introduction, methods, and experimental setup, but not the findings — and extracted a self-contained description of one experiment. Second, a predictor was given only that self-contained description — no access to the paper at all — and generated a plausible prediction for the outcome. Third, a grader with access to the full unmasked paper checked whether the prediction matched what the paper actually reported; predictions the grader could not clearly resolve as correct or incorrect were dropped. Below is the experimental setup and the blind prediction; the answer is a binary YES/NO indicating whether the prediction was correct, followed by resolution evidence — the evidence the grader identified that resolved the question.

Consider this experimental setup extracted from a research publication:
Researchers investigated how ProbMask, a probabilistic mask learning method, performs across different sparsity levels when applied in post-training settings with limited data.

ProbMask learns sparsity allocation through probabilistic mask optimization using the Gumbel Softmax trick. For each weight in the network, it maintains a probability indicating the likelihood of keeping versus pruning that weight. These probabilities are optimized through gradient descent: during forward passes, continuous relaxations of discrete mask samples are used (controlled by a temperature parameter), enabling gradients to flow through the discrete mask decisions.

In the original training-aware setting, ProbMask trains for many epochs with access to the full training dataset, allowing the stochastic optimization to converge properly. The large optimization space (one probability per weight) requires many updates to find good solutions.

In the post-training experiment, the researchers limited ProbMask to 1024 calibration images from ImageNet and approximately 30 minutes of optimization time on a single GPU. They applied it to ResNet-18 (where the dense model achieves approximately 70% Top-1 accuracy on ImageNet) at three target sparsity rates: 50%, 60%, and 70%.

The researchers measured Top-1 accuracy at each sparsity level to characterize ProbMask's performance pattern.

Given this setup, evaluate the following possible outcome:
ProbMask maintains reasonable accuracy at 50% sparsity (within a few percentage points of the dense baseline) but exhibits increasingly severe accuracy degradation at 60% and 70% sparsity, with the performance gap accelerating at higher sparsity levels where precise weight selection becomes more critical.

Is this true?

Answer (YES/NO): NO